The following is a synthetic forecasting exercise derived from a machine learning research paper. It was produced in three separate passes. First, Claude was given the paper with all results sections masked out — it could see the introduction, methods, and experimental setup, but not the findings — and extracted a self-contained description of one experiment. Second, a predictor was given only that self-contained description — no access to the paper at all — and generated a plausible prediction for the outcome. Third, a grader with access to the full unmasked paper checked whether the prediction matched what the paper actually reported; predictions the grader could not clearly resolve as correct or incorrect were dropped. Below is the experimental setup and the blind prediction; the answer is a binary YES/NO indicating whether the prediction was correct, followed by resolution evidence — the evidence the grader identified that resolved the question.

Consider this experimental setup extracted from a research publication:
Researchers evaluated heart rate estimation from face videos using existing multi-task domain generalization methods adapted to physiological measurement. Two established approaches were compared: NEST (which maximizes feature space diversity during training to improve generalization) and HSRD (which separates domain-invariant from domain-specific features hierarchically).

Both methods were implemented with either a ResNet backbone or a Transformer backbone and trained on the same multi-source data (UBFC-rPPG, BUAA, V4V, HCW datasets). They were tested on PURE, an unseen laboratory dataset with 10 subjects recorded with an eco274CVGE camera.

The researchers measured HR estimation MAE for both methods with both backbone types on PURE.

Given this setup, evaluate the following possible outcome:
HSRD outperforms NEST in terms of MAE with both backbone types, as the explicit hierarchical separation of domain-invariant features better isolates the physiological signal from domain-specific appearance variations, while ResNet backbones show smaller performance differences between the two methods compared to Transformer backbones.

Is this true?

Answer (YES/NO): NO